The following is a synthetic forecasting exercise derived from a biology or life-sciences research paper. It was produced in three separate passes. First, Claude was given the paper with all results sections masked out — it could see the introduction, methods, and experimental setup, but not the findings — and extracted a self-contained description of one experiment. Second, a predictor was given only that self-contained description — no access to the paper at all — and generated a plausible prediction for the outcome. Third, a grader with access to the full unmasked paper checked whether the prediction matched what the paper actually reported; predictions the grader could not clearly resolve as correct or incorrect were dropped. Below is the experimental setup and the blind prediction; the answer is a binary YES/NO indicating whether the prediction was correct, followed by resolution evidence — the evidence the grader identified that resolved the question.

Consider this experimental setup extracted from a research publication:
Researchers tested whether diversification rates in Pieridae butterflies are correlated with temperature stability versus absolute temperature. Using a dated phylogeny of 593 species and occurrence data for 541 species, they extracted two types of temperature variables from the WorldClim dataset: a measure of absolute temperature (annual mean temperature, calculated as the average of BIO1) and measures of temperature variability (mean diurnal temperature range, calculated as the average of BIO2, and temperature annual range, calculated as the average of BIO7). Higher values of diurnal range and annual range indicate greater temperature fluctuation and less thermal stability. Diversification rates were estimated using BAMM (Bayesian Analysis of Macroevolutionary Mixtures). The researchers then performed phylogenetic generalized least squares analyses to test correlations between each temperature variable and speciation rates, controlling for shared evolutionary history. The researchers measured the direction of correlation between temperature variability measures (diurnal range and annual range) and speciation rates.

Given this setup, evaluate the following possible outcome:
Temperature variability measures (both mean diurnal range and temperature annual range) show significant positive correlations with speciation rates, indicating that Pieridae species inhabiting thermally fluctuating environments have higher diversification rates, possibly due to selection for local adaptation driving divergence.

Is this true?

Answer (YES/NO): NO